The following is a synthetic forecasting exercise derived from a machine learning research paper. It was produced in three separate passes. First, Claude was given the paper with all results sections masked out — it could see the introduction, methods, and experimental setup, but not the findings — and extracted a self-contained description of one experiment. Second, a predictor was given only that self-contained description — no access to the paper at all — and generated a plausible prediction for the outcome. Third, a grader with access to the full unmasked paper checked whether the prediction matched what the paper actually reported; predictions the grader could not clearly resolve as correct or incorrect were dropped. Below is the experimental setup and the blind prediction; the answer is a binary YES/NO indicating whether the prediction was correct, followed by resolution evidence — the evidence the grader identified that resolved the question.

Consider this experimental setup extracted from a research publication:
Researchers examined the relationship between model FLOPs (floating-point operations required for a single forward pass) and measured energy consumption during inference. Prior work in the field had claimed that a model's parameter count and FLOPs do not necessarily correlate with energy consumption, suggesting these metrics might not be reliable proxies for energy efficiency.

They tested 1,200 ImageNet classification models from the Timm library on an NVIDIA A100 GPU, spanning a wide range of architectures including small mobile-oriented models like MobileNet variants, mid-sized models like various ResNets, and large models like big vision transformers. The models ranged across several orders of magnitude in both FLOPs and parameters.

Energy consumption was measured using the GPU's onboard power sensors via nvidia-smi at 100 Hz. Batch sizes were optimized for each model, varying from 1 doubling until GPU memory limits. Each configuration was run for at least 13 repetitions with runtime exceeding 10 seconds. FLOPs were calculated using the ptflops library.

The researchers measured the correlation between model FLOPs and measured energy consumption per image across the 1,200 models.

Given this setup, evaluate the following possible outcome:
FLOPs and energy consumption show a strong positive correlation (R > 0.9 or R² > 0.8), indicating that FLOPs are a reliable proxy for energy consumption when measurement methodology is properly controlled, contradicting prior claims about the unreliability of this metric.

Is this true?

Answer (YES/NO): NO